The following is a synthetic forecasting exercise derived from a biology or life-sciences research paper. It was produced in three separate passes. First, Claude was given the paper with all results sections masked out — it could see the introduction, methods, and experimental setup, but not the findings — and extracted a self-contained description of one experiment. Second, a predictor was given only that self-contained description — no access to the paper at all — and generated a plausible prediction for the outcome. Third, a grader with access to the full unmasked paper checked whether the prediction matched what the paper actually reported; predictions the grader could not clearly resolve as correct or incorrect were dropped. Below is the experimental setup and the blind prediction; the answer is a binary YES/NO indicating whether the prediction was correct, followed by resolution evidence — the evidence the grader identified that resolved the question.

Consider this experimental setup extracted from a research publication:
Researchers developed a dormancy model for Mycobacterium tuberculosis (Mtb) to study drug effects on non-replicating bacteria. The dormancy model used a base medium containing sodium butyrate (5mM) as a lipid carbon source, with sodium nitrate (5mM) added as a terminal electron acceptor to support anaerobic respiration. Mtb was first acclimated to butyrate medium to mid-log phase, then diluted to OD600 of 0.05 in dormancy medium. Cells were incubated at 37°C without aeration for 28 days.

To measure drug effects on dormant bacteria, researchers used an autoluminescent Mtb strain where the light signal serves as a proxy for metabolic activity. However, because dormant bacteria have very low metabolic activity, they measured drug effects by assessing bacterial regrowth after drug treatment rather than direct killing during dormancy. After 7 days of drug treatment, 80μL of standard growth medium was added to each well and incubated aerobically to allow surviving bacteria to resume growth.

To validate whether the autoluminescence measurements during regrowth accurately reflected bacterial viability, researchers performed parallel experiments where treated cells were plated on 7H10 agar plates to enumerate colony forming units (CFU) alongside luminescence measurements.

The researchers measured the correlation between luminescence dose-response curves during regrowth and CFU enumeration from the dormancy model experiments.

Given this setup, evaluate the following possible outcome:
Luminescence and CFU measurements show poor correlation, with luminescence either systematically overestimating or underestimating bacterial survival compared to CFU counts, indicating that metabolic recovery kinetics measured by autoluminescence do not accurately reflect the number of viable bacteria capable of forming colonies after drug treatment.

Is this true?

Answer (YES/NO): NO